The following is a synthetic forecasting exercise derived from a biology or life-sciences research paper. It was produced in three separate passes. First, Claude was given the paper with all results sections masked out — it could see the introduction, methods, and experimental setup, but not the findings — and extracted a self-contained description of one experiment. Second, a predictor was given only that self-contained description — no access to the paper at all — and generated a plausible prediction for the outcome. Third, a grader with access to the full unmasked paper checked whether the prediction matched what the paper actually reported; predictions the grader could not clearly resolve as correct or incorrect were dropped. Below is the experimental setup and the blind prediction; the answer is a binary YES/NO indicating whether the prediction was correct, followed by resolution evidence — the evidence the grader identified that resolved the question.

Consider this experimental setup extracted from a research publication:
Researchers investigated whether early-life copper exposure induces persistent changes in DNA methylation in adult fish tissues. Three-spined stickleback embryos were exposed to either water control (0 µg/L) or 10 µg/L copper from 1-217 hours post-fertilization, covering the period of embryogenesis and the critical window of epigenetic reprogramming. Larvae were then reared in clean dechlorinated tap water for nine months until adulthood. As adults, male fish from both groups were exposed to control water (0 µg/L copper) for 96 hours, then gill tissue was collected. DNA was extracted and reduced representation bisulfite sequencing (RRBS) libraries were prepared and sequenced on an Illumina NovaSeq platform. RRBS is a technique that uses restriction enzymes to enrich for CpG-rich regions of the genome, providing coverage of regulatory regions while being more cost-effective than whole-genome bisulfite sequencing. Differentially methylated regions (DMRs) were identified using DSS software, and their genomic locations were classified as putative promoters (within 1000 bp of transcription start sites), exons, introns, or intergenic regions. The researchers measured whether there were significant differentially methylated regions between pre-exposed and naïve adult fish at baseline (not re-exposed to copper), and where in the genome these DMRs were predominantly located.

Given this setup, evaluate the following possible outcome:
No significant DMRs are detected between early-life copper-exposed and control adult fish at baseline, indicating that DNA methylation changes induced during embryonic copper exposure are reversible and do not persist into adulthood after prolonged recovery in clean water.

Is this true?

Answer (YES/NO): NO